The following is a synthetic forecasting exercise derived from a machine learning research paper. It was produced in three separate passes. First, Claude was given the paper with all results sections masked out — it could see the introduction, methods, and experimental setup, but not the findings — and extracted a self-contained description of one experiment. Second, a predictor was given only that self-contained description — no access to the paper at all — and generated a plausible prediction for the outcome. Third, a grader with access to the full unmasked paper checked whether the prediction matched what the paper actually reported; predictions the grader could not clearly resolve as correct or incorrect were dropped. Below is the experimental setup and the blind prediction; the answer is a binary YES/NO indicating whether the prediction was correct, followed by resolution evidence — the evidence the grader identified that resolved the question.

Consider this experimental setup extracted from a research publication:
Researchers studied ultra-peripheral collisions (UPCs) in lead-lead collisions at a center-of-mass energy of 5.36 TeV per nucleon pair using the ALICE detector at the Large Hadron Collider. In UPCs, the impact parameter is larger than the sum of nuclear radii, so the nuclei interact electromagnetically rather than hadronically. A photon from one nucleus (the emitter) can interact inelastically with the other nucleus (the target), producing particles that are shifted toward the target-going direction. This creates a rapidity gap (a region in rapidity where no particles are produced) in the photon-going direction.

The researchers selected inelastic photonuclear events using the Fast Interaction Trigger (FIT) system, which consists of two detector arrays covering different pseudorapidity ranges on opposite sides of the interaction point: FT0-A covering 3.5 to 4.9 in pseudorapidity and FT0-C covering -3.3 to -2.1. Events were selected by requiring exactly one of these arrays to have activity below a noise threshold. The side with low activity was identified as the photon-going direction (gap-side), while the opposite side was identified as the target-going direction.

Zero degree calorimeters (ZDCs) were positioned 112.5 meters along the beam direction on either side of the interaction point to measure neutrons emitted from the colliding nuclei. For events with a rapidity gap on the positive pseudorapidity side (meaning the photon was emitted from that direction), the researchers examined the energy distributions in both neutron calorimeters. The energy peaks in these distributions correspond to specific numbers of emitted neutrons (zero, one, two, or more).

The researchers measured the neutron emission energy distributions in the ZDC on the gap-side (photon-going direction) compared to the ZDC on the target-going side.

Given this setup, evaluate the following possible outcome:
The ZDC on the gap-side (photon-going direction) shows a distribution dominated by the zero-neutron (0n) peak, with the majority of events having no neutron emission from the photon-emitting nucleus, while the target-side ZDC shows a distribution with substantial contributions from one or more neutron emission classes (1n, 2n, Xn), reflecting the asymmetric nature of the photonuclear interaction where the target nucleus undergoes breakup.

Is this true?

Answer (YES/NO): YES